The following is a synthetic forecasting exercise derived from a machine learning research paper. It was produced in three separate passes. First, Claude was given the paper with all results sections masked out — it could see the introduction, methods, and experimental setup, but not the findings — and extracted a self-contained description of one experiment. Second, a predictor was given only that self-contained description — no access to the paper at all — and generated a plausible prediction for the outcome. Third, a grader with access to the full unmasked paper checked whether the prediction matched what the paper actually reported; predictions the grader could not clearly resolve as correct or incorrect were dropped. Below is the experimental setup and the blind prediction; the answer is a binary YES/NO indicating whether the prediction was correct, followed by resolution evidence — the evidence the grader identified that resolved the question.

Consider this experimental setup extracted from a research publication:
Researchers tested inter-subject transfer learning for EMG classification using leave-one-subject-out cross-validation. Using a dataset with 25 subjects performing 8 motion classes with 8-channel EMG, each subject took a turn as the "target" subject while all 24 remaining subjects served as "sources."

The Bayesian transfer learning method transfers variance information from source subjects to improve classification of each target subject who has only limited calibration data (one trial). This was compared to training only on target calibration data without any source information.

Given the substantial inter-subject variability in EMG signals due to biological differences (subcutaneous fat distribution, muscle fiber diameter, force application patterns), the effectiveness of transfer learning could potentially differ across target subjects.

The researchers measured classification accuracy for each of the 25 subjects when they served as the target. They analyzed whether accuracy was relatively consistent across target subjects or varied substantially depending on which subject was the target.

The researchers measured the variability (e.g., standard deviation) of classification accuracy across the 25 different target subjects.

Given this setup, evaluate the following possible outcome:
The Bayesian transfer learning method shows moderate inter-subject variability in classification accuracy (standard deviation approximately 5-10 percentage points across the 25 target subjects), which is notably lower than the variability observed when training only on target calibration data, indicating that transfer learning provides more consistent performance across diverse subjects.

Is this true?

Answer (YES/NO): NO